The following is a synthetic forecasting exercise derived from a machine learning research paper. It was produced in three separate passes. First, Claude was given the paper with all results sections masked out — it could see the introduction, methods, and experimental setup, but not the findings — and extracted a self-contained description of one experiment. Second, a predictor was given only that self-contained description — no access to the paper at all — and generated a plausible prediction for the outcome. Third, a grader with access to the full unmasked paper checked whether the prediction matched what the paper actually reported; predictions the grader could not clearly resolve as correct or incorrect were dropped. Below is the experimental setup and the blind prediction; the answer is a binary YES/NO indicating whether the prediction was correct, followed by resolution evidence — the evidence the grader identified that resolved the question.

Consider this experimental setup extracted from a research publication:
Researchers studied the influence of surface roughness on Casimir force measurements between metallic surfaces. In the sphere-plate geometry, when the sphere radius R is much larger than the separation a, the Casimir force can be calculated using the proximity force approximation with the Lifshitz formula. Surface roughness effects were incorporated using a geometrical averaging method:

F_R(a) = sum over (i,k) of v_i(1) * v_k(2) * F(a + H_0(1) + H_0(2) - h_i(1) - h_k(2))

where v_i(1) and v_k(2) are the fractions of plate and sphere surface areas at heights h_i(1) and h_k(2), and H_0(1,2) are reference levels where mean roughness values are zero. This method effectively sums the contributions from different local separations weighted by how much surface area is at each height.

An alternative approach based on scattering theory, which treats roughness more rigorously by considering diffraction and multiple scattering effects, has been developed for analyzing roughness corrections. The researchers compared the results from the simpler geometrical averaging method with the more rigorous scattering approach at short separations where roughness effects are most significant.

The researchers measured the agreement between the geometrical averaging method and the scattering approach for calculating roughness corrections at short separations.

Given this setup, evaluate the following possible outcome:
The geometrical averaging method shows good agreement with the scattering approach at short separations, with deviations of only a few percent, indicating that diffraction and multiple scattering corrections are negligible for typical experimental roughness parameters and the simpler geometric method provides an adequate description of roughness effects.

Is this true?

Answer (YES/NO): YES